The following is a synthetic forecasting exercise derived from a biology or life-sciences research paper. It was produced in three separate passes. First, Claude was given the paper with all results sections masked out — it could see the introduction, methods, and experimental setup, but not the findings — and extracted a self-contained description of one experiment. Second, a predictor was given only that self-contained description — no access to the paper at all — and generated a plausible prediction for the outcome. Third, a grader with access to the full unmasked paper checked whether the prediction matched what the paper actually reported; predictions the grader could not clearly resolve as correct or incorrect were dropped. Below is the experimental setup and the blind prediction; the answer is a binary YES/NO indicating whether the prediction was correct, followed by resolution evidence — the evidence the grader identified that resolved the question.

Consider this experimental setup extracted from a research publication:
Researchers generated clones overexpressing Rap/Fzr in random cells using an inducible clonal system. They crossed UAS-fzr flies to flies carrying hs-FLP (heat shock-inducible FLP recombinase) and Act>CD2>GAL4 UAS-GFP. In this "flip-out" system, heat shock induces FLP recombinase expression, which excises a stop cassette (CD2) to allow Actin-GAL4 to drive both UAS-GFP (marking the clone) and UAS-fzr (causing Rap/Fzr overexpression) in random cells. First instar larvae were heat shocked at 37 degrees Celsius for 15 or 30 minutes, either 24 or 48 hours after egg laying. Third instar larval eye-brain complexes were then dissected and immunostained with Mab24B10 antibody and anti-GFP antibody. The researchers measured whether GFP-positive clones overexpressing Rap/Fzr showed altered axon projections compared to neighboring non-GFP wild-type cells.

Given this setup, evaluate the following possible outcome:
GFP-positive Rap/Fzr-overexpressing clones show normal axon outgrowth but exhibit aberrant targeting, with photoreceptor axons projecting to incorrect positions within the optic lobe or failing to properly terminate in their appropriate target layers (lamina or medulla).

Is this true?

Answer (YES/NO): NO